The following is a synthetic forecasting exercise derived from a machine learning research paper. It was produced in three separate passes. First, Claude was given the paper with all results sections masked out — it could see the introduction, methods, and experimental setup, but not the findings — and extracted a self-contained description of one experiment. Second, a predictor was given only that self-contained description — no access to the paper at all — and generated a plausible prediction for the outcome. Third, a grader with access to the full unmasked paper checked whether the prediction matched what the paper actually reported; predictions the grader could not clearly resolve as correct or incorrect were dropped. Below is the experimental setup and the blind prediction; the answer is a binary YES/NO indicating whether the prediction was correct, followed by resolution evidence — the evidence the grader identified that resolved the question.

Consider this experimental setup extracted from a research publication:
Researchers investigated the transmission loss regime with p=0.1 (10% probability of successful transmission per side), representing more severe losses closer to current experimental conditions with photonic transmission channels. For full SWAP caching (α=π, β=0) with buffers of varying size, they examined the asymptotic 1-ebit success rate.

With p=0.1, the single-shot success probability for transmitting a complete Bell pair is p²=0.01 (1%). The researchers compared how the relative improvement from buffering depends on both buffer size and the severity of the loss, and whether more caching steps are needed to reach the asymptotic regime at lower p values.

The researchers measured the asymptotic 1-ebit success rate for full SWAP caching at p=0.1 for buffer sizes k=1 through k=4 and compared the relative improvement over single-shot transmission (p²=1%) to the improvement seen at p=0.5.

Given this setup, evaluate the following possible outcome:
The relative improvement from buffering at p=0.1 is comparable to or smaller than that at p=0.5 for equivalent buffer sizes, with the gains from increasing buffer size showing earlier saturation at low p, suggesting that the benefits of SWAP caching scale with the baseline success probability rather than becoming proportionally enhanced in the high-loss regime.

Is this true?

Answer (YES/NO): NO